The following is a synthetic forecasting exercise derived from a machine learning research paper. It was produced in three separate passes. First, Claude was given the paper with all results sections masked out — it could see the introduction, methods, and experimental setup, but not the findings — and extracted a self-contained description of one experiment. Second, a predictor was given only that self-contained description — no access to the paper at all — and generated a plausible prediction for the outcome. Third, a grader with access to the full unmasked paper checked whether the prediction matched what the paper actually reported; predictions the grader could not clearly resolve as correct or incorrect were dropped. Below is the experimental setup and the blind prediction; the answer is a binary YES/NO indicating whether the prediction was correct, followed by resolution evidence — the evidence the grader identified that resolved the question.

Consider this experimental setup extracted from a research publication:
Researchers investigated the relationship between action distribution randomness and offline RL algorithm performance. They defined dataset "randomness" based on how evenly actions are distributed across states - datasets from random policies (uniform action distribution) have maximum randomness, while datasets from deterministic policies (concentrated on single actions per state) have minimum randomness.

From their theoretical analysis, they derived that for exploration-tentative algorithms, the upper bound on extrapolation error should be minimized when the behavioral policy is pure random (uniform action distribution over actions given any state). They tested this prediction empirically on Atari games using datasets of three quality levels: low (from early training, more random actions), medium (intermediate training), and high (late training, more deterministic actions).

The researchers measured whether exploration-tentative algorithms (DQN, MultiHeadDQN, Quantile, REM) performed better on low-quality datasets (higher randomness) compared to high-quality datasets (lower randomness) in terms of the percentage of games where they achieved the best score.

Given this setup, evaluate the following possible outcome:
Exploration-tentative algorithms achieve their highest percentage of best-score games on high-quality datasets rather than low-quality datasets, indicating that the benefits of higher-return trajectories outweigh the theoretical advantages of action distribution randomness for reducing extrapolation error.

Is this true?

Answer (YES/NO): NO